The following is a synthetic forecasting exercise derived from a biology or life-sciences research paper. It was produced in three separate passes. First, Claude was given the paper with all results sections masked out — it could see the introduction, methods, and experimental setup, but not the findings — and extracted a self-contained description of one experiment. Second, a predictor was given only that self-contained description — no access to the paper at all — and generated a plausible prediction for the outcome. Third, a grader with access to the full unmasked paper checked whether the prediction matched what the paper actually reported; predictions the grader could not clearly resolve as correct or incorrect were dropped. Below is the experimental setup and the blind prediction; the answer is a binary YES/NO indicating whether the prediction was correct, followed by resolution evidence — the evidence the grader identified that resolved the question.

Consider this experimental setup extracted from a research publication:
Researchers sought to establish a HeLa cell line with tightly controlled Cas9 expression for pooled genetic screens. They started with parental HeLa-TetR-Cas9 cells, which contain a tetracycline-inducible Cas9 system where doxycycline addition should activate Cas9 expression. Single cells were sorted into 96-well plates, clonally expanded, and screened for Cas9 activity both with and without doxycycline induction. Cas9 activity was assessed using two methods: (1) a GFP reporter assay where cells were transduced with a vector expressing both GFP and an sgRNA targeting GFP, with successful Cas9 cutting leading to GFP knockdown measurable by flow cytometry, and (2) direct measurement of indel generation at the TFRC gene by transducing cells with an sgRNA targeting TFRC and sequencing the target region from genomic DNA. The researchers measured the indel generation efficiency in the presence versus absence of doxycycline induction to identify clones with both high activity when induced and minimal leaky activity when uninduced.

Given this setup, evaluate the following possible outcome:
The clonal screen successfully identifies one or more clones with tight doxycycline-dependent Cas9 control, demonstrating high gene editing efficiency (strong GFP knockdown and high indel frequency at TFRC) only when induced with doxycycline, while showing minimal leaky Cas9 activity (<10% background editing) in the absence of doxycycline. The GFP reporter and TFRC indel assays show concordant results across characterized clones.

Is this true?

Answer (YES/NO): NO